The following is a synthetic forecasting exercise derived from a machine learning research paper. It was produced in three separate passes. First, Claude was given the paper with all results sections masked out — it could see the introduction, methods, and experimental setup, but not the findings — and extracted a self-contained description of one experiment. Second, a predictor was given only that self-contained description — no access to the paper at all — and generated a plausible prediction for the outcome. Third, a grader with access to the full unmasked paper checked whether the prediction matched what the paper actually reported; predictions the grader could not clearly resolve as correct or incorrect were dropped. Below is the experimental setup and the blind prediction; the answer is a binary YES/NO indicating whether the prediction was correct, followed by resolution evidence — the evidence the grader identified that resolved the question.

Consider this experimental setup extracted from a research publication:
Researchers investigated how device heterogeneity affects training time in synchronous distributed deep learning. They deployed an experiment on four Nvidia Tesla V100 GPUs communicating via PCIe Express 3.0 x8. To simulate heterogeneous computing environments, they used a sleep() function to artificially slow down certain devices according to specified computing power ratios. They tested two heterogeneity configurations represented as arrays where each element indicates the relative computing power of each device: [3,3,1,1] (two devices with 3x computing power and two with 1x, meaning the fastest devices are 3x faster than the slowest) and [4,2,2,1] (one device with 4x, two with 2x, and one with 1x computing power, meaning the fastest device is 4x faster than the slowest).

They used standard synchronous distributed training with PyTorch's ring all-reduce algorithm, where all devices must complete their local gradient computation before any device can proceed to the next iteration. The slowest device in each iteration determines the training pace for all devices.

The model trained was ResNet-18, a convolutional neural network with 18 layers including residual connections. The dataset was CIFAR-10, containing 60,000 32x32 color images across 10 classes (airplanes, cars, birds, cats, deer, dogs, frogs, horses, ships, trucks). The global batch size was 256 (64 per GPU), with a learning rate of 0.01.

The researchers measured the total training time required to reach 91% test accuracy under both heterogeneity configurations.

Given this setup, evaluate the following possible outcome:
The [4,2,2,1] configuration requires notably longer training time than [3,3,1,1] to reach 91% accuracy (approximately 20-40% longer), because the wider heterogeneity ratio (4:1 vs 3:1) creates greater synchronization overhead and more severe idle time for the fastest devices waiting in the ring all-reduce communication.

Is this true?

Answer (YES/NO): NO